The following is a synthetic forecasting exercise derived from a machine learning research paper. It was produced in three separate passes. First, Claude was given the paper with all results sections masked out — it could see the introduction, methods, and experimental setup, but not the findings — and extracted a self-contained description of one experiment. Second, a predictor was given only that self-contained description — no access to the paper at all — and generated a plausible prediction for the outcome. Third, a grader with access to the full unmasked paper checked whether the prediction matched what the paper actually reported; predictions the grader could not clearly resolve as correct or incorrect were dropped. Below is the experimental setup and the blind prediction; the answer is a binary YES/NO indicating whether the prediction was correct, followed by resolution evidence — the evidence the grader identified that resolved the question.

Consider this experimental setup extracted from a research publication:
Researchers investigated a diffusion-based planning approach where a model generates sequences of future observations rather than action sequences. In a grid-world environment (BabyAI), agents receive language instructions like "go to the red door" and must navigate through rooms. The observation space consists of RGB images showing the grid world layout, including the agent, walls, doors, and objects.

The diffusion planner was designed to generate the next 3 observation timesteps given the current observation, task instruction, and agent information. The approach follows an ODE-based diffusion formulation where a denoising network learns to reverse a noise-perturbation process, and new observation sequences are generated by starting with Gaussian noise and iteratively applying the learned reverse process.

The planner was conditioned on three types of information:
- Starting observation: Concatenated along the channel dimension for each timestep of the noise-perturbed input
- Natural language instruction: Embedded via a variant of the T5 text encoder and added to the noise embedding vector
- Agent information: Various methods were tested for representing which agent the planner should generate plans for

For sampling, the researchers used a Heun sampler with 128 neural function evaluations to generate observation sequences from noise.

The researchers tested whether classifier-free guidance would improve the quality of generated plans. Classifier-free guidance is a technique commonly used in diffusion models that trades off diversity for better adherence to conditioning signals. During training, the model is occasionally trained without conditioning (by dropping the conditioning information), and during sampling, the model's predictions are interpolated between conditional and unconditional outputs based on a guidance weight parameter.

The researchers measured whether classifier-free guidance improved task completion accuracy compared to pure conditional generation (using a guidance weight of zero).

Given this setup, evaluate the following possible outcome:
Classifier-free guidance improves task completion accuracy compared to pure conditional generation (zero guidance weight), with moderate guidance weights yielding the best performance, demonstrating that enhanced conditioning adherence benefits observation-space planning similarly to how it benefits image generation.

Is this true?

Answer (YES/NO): NO